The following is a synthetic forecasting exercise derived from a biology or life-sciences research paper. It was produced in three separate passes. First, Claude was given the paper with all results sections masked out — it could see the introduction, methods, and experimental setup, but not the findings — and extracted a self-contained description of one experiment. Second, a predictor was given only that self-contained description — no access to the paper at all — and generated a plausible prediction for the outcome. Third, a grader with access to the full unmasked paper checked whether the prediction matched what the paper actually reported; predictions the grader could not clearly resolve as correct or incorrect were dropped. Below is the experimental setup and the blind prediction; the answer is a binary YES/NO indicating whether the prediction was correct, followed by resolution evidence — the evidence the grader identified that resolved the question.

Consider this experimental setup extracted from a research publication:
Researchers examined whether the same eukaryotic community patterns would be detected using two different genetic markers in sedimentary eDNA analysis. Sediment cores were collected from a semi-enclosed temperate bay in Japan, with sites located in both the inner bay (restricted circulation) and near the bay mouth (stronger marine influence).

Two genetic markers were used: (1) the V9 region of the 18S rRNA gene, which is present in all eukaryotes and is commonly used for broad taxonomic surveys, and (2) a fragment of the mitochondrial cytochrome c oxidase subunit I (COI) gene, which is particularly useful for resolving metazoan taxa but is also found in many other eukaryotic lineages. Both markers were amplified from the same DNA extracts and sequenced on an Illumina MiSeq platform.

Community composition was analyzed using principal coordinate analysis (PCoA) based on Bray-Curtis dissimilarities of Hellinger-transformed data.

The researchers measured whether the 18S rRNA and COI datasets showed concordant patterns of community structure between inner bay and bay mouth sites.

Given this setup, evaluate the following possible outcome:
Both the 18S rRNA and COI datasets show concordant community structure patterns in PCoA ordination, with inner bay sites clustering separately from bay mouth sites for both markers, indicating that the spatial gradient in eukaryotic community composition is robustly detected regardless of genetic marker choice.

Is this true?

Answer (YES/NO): YES